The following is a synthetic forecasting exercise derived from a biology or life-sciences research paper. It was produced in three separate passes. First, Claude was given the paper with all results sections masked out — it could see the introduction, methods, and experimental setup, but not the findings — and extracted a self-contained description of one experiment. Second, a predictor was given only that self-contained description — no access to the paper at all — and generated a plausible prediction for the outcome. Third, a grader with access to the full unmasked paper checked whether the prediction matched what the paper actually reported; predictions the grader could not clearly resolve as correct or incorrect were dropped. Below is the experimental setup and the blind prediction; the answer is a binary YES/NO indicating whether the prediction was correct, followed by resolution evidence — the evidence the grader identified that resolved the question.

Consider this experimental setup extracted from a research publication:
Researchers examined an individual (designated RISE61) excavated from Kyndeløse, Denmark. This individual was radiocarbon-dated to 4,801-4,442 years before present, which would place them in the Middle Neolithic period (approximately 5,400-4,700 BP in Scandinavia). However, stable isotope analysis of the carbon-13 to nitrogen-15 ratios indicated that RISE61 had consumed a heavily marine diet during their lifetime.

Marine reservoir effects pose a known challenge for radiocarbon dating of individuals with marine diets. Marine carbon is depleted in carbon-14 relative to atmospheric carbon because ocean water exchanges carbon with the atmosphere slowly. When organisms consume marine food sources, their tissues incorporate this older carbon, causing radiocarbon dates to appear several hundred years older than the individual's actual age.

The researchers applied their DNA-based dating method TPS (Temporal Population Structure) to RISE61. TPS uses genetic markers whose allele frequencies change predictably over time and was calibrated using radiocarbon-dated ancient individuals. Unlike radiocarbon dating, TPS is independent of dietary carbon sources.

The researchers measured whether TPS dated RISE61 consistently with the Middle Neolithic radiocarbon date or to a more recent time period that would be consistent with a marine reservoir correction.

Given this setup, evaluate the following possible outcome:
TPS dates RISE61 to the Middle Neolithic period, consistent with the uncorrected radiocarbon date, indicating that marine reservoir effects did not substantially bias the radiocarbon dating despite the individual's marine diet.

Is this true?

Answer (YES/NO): NO